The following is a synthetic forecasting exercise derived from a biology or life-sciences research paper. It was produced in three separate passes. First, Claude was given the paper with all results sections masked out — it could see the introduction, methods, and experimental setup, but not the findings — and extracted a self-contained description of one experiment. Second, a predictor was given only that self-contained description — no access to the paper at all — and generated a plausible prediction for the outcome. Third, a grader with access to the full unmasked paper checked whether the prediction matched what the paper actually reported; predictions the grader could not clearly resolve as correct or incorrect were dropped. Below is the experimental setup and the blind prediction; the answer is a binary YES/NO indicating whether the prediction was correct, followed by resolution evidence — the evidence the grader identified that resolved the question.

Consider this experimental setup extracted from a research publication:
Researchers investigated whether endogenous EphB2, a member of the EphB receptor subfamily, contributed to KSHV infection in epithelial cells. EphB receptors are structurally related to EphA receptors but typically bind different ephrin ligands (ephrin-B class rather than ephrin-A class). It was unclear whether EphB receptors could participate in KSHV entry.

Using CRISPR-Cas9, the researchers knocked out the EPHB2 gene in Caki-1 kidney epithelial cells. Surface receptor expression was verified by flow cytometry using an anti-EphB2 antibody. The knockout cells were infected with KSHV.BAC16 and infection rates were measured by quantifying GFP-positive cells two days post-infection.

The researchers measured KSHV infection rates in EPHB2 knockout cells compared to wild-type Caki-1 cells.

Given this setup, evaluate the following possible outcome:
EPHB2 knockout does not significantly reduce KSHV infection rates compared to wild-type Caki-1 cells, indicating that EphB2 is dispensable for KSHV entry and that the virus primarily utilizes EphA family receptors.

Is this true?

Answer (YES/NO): YES